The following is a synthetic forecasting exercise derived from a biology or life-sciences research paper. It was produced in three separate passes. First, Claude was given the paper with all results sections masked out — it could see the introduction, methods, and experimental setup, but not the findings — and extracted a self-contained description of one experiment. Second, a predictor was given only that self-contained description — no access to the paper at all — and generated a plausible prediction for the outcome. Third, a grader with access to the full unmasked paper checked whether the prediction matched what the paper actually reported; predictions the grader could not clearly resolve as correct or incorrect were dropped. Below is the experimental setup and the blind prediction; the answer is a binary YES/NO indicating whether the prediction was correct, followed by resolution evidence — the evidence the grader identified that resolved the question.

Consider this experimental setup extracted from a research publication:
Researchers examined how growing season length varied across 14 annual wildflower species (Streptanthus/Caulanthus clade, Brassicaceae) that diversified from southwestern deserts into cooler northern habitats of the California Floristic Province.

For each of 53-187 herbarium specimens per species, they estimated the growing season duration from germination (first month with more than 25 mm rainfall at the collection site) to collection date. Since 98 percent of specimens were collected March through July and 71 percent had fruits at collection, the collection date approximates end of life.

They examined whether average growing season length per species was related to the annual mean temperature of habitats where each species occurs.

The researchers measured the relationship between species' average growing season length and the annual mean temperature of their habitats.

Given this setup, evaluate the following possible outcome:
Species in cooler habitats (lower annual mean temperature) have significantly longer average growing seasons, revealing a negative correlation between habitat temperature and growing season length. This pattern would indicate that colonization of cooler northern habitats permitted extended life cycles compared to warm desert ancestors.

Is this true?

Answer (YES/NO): NO